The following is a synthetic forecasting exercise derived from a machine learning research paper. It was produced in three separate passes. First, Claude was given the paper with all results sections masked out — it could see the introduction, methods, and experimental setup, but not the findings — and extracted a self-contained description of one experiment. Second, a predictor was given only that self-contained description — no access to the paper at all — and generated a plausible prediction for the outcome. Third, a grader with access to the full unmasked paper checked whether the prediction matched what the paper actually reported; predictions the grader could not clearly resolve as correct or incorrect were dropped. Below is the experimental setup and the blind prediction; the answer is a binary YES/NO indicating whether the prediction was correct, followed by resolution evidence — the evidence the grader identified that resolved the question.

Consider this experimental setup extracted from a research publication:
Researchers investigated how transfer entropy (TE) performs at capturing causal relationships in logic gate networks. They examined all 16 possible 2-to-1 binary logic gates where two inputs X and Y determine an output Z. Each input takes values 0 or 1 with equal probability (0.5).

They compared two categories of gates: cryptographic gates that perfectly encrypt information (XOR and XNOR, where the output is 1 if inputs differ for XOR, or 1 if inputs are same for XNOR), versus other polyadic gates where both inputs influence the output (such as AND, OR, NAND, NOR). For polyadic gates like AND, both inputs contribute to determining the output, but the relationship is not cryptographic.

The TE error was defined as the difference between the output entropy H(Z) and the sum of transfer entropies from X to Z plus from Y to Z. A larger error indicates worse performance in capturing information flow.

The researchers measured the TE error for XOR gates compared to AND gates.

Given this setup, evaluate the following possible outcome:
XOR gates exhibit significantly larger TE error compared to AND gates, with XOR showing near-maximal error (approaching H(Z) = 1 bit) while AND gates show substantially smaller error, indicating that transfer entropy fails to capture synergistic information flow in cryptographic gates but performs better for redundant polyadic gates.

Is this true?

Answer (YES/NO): NO